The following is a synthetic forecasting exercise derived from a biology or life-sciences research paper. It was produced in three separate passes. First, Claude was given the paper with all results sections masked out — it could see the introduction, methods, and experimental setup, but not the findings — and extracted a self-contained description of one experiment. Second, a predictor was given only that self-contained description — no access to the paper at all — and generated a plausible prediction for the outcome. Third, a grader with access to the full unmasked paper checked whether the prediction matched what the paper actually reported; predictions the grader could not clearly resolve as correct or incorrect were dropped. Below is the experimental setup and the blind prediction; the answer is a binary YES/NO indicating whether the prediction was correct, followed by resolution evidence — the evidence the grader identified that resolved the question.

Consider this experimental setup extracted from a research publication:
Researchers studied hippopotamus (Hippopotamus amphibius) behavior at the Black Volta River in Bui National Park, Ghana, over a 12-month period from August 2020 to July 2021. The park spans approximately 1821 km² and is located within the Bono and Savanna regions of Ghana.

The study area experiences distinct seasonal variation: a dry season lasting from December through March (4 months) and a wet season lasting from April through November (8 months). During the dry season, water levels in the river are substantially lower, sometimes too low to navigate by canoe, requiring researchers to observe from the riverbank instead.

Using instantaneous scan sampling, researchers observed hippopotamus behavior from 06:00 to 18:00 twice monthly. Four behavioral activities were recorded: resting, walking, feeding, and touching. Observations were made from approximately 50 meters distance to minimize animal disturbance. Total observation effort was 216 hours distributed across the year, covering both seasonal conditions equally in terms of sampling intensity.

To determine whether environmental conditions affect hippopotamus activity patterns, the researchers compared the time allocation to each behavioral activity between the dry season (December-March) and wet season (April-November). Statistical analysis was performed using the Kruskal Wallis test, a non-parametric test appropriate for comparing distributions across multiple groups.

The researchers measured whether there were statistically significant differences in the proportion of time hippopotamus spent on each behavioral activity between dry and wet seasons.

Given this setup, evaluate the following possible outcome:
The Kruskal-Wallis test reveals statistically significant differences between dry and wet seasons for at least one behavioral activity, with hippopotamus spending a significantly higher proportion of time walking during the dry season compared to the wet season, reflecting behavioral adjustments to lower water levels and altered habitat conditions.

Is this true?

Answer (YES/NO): NO